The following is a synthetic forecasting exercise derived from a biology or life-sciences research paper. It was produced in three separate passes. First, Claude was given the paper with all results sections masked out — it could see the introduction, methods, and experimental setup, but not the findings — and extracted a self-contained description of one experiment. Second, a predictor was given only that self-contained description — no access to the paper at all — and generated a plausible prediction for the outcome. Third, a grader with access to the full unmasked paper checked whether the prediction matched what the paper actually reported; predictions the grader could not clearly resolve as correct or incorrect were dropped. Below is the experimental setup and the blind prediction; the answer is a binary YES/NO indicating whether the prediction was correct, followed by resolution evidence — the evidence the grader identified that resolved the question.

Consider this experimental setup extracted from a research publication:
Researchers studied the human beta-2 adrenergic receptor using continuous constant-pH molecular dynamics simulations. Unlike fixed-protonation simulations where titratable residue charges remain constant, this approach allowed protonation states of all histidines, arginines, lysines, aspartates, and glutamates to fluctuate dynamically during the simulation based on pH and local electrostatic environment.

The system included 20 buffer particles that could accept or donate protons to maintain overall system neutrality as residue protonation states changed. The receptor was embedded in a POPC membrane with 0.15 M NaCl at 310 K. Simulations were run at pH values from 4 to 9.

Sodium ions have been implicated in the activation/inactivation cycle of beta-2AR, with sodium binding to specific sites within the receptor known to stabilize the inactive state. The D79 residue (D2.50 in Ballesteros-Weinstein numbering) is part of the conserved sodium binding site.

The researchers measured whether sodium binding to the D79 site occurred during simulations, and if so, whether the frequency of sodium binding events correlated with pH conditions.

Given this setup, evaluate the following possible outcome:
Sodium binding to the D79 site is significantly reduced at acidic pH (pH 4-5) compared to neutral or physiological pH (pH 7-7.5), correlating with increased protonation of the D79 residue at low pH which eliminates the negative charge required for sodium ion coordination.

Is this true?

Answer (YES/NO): NO